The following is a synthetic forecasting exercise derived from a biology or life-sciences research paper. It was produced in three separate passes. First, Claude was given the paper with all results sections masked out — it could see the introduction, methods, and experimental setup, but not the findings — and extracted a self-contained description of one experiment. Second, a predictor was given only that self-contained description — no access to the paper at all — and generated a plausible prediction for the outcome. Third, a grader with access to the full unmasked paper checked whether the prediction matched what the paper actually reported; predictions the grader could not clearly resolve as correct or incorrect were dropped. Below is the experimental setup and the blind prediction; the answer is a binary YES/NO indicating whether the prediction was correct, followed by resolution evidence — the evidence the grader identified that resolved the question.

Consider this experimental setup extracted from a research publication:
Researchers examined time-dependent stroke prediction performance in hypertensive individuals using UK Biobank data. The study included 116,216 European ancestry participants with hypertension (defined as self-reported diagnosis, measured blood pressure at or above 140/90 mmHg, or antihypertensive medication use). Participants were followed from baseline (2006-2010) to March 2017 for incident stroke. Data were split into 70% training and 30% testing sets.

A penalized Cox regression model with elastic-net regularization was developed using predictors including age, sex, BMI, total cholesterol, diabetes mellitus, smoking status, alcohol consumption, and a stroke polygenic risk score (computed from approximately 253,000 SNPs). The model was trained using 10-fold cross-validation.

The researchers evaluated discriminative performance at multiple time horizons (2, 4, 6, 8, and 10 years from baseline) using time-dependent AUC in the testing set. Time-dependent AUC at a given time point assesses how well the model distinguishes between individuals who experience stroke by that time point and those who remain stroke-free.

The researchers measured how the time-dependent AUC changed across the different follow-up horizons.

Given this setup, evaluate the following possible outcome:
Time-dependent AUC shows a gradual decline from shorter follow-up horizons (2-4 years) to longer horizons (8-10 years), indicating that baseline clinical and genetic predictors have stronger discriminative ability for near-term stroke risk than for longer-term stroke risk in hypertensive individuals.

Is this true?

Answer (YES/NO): NO